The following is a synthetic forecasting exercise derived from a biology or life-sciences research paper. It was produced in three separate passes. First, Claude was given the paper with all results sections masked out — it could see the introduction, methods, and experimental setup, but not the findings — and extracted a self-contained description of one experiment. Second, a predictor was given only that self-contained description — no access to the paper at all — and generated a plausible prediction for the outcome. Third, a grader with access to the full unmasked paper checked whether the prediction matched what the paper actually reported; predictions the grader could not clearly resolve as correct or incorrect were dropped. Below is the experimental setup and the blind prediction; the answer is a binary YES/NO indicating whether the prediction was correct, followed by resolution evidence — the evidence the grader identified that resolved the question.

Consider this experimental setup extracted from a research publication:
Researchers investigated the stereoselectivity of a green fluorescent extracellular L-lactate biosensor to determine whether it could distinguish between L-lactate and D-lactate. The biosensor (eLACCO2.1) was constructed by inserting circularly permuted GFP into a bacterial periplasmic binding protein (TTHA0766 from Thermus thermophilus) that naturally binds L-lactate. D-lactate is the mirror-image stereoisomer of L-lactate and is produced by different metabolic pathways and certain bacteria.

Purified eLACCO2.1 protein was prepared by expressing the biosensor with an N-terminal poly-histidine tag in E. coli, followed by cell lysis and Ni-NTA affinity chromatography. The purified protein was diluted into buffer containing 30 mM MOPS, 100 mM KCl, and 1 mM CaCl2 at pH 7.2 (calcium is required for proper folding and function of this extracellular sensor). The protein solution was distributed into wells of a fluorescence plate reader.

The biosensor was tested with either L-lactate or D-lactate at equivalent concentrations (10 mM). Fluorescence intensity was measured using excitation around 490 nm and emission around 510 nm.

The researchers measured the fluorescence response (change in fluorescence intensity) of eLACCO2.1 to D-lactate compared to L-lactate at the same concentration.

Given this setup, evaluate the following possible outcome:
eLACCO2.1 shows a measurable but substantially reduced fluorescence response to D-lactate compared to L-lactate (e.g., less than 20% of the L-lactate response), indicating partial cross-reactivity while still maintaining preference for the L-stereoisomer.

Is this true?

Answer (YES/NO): NO